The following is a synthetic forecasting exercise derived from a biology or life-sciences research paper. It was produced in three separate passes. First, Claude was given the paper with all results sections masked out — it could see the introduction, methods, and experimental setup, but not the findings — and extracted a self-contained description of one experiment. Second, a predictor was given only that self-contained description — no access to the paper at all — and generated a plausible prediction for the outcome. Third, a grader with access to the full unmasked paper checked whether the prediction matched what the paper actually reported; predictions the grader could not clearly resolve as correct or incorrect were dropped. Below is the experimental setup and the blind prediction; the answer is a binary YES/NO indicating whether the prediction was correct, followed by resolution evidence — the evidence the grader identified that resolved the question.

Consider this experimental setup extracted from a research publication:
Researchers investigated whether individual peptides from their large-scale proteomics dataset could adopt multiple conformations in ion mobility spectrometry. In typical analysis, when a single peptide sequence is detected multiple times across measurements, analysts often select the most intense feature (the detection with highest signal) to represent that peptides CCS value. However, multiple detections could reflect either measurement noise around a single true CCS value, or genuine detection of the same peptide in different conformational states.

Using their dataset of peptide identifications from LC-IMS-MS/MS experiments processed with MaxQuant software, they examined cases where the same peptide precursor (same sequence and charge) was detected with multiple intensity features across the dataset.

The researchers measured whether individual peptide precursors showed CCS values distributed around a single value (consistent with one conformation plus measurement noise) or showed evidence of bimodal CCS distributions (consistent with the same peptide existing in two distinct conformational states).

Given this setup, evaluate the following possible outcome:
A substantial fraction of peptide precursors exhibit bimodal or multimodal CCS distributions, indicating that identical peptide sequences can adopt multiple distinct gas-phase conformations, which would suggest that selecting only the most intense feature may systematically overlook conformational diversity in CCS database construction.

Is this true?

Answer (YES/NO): YES